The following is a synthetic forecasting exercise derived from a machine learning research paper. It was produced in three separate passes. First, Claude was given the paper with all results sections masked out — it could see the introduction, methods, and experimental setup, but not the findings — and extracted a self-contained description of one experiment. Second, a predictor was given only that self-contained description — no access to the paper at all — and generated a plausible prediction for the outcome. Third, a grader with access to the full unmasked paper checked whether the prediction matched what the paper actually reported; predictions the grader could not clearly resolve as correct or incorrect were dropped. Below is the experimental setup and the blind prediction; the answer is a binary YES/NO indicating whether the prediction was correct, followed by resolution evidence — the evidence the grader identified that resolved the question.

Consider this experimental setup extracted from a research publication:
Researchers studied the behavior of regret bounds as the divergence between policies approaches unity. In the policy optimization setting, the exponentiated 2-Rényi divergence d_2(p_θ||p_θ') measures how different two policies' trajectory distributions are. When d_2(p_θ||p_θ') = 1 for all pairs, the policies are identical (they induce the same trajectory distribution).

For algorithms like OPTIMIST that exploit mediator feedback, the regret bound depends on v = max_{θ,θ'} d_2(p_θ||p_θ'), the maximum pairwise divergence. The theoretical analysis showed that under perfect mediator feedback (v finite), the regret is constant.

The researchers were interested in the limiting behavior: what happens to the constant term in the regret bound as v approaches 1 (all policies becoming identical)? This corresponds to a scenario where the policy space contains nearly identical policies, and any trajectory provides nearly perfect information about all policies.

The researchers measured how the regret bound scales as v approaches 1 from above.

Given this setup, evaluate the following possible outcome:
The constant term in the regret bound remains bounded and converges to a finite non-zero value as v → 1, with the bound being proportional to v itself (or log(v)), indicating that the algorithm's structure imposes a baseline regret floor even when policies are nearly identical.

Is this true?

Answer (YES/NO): NO